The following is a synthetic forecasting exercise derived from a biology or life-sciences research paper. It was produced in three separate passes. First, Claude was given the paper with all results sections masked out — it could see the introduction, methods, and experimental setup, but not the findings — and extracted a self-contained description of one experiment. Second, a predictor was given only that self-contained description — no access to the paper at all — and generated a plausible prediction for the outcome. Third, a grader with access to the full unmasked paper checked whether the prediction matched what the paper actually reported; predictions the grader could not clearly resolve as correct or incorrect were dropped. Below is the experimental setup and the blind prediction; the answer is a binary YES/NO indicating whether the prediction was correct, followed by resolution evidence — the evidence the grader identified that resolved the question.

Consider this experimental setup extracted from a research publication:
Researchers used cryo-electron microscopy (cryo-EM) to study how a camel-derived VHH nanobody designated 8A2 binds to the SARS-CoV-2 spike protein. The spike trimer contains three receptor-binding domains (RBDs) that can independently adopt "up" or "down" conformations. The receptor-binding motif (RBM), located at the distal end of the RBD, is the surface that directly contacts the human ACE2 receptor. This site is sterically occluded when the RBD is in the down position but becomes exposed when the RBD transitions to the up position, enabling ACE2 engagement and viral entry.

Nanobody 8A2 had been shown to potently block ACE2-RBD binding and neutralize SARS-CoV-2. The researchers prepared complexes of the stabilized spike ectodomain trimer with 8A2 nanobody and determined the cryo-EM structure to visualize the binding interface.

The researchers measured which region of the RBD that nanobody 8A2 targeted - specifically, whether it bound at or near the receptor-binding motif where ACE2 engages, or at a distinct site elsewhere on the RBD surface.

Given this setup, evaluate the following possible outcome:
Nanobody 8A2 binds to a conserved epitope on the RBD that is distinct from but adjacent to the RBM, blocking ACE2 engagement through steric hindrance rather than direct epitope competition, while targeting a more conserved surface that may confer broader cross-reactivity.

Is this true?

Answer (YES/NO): NO